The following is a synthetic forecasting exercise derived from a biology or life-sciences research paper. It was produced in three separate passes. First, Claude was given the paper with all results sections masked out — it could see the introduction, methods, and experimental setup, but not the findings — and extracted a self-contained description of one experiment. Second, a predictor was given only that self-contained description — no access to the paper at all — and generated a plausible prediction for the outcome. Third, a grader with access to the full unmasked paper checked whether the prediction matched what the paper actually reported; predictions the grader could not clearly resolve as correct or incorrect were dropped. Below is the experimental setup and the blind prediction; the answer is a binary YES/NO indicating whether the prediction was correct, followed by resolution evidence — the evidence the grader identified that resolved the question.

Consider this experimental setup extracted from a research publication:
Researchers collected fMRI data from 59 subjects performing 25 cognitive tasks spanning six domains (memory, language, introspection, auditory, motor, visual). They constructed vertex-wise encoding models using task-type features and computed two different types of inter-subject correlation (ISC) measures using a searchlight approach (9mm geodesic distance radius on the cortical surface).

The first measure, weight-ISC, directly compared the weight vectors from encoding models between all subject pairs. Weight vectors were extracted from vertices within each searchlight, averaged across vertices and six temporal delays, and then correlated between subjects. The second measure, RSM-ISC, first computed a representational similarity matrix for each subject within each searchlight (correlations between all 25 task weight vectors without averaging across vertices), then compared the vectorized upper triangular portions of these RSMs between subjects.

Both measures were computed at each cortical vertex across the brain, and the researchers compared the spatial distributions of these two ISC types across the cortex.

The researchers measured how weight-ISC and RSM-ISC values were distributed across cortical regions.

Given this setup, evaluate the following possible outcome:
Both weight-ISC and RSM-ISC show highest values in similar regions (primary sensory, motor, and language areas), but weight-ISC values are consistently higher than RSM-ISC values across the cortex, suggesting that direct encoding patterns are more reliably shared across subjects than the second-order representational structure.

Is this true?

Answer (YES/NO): NO